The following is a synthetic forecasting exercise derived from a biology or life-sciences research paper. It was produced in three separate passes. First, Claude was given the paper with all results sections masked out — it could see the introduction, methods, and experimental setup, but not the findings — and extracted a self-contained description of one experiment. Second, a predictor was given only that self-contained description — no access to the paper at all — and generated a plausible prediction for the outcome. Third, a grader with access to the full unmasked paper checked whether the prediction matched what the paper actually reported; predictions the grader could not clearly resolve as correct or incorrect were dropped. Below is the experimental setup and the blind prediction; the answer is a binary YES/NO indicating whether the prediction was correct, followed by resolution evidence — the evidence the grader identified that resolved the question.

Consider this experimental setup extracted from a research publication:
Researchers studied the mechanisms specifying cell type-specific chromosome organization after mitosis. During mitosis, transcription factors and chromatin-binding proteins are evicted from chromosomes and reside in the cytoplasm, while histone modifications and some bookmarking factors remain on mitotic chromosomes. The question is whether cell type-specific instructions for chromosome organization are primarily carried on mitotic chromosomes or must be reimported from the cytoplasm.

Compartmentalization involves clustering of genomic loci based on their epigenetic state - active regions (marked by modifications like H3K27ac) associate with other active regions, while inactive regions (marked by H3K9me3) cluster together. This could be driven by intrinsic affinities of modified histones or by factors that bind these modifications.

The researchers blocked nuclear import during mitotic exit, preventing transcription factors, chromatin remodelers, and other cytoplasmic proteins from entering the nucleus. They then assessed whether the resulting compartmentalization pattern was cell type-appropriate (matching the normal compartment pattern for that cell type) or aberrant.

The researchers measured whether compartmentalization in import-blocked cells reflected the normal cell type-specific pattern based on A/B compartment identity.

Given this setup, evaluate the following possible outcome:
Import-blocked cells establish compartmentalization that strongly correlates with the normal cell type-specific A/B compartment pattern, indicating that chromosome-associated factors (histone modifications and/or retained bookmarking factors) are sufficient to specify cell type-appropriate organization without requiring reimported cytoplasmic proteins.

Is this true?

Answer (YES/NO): YES